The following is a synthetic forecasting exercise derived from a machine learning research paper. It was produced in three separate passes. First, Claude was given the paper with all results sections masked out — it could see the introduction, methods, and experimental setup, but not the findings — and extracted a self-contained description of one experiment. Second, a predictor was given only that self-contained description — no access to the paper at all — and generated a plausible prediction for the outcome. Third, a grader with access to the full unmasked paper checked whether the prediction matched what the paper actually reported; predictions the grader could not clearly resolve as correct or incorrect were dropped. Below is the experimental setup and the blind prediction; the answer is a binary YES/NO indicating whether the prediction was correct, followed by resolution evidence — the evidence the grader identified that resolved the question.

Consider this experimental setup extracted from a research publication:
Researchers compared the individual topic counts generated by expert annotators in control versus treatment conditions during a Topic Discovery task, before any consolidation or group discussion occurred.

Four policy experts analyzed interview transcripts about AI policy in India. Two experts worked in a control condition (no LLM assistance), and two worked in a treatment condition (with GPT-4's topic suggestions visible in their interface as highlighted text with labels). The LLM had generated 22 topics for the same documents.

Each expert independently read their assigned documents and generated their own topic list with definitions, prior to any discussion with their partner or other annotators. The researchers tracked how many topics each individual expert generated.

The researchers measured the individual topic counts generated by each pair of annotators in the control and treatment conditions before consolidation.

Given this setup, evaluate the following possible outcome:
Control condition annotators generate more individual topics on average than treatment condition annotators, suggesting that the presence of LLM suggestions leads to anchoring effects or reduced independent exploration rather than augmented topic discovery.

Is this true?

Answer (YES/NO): YES